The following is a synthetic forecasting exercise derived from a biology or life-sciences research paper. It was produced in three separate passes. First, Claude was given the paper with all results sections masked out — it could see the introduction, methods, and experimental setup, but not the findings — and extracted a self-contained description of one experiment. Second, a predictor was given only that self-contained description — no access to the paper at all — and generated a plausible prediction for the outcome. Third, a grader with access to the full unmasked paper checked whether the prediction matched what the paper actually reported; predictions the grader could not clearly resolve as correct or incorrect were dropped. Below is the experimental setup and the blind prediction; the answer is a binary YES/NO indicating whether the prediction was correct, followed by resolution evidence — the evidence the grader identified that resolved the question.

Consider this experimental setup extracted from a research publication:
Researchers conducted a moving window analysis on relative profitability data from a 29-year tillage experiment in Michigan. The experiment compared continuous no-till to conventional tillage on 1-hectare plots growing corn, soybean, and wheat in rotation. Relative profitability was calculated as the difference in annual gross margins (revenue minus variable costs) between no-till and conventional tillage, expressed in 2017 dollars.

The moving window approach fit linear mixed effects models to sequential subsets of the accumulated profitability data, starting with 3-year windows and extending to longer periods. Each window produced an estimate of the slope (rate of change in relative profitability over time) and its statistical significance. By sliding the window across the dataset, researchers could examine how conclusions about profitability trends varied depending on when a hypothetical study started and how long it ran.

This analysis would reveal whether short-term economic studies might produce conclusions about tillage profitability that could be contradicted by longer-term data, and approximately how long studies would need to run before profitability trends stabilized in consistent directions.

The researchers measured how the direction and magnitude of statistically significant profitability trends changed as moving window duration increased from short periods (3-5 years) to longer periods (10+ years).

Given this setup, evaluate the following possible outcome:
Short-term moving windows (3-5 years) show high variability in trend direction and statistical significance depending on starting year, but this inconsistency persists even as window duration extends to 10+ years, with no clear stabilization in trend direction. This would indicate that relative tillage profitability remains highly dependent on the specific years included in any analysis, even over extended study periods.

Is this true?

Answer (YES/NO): NO